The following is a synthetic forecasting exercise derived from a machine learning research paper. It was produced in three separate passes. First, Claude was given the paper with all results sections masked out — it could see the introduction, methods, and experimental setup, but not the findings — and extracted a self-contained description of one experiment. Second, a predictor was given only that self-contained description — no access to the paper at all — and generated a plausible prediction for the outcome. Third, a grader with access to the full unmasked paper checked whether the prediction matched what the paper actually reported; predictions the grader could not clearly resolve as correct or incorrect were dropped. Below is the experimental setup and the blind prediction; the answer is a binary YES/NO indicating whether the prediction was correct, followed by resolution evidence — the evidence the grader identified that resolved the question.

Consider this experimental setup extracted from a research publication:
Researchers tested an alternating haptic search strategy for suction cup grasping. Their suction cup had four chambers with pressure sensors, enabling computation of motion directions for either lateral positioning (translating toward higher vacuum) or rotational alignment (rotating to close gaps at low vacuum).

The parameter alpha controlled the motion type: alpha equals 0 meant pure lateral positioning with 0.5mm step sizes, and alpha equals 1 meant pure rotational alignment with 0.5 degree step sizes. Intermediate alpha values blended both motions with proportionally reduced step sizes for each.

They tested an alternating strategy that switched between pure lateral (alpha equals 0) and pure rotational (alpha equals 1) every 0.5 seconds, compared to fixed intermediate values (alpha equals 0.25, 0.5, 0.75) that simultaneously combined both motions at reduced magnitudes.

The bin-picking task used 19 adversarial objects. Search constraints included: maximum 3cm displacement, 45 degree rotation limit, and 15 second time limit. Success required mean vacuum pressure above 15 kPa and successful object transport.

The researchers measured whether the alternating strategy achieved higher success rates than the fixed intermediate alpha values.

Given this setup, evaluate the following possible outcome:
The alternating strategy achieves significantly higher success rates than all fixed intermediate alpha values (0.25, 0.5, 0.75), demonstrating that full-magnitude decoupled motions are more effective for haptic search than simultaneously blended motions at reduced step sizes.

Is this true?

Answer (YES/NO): NO